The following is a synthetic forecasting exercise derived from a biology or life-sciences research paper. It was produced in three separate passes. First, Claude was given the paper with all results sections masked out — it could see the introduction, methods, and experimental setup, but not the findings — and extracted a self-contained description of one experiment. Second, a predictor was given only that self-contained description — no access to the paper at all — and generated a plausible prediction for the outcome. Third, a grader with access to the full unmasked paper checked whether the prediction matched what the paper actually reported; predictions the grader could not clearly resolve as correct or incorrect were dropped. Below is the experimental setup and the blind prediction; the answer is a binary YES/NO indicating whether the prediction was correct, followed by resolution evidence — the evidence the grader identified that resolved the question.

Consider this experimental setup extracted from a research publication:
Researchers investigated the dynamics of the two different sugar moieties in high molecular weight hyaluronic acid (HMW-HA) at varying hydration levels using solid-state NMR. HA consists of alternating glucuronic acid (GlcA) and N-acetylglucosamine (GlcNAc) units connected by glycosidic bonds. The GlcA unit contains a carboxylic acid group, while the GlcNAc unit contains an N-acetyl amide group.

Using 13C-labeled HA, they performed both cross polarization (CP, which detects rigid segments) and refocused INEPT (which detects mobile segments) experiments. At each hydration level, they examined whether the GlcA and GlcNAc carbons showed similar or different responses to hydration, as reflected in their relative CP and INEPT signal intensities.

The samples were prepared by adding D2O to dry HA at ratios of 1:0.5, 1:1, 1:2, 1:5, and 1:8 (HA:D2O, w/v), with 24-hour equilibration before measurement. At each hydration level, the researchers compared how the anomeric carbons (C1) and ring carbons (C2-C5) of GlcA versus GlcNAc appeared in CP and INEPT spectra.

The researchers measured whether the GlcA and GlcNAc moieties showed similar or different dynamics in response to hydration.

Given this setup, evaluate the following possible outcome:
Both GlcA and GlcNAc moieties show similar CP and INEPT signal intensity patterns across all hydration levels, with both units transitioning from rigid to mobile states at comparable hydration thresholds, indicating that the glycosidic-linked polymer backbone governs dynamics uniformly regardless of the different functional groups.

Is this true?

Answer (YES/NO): NO